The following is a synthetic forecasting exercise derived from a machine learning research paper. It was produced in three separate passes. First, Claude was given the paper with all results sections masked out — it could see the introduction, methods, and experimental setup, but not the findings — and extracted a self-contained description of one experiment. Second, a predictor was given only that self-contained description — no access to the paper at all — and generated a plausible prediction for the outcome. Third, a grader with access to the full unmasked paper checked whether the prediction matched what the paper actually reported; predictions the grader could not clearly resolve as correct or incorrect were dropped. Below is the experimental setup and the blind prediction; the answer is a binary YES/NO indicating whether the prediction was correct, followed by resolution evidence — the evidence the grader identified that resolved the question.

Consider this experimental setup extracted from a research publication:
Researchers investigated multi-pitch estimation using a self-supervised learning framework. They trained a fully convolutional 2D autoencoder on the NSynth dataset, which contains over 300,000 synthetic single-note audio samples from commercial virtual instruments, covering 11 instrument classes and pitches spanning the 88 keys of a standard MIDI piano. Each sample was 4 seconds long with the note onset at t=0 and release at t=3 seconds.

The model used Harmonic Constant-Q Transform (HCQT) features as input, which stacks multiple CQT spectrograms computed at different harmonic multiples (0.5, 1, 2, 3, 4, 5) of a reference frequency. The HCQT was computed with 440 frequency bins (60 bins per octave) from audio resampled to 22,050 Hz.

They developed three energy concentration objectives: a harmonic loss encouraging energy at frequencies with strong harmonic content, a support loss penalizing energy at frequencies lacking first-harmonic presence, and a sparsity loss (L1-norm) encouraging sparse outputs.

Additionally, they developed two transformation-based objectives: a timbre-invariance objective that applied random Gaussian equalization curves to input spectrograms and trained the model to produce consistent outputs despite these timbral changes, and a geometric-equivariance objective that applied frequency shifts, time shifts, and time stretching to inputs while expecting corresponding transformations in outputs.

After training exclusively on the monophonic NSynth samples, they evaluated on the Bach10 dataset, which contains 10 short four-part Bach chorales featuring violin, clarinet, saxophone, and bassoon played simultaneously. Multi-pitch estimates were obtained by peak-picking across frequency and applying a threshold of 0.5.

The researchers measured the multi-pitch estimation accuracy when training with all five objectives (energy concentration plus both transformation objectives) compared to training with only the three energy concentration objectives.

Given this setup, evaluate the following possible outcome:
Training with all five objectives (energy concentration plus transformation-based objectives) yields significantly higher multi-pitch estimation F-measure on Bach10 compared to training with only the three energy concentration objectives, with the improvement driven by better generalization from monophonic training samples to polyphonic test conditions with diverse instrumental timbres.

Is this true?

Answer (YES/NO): NO